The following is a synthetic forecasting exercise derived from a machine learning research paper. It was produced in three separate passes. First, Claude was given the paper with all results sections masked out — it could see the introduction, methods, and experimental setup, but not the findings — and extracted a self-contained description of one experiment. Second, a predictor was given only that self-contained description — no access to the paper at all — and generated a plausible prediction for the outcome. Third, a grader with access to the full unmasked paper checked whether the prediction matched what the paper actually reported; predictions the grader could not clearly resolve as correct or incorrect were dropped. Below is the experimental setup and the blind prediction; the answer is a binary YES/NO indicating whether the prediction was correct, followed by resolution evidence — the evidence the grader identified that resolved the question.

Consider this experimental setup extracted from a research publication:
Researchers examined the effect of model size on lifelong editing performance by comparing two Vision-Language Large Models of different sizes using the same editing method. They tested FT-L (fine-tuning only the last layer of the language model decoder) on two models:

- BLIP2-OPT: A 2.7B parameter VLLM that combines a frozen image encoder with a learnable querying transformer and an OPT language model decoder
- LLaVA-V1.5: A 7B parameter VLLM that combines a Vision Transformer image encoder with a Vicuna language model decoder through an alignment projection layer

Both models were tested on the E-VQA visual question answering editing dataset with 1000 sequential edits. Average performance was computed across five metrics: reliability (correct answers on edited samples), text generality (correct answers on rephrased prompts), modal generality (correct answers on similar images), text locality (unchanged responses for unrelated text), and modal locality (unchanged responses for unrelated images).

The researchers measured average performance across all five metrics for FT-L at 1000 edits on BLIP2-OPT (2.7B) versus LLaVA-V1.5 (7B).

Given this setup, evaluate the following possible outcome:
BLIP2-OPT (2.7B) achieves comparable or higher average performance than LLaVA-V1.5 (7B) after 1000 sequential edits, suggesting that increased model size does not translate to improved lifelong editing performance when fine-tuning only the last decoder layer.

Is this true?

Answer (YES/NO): NO